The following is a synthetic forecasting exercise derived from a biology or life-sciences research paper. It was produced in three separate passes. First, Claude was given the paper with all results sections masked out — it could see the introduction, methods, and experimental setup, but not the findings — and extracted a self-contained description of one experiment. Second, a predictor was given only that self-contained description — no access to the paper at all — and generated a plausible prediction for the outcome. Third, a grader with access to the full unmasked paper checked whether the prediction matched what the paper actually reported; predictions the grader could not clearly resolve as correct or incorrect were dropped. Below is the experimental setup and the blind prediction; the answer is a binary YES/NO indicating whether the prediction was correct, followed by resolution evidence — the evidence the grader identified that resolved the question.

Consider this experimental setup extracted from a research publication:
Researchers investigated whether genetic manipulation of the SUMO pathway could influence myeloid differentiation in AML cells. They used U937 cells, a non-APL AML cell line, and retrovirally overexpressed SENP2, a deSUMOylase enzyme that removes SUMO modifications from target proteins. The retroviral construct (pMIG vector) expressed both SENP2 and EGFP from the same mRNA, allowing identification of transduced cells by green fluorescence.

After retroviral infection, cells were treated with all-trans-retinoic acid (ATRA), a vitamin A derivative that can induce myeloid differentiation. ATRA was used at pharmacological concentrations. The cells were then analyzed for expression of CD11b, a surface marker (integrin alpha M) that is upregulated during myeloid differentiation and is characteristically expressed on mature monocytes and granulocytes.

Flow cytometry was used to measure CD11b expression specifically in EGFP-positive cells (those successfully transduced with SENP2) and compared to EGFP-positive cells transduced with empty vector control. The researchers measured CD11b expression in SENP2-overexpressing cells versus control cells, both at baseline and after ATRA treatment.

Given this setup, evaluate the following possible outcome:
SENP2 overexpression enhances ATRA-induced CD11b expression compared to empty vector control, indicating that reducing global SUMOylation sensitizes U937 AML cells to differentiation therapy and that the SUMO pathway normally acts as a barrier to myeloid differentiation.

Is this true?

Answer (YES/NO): YES